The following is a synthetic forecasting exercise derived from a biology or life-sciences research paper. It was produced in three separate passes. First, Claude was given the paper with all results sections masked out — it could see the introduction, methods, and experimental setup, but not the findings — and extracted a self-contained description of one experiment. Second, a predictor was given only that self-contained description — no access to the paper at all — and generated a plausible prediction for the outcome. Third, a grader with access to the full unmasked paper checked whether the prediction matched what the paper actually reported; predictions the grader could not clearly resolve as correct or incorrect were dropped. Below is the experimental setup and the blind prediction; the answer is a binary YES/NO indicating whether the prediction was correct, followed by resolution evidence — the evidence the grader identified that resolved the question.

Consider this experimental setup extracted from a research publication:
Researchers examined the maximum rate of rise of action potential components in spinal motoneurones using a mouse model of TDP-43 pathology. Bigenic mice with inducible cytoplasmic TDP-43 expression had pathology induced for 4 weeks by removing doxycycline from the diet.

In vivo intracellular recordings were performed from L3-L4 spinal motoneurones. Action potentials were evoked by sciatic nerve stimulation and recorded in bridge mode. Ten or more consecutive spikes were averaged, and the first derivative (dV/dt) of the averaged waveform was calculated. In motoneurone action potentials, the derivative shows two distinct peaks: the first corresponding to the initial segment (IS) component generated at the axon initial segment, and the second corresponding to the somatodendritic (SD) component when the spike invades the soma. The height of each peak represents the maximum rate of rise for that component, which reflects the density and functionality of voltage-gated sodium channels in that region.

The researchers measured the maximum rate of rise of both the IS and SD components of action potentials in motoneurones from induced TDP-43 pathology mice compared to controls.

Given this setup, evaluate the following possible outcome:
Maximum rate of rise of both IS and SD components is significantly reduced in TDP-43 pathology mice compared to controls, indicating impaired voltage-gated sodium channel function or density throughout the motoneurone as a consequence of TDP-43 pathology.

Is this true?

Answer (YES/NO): NO